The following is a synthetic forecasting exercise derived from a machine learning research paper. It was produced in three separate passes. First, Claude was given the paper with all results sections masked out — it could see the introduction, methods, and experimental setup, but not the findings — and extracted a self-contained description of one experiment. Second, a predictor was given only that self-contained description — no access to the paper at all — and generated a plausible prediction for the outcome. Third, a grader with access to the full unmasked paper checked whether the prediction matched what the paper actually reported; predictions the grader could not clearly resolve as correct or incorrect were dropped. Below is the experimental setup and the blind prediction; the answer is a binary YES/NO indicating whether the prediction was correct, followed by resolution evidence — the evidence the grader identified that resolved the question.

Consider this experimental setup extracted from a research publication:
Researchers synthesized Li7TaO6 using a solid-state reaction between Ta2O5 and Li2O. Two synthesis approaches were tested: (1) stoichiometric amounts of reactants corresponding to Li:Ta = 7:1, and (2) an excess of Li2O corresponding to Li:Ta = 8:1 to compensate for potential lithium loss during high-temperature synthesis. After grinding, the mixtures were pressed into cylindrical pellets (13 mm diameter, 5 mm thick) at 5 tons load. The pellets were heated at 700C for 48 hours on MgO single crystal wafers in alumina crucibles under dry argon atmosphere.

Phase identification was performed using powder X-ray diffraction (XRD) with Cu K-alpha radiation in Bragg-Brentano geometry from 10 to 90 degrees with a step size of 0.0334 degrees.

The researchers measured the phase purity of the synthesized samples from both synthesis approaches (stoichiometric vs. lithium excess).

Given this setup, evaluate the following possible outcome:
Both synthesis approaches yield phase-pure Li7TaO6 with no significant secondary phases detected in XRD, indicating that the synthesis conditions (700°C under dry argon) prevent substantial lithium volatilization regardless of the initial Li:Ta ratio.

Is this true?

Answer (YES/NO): NO